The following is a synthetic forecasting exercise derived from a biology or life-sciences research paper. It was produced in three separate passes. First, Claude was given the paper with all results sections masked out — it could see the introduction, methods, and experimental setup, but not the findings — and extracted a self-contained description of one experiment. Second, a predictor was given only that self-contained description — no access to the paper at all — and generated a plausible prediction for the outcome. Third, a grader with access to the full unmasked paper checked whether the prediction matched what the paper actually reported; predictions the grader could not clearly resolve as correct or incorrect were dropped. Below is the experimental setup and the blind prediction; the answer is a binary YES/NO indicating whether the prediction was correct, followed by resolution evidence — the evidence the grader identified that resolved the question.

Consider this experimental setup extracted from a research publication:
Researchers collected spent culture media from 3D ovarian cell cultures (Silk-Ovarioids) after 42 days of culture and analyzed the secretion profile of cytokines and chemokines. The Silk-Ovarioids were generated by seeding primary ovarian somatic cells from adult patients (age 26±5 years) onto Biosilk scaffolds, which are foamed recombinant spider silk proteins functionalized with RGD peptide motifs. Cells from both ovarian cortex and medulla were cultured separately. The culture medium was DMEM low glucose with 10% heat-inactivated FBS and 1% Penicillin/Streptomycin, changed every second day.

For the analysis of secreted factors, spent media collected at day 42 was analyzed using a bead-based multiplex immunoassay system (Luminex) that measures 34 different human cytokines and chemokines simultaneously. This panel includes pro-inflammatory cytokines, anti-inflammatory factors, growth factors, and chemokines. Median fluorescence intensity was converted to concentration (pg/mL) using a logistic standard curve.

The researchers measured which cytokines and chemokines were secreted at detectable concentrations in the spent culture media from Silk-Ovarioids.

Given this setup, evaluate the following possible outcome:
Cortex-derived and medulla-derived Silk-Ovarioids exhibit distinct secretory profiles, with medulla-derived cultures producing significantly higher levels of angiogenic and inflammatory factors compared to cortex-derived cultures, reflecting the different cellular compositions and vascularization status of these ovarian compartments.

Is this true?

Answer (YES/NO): NO